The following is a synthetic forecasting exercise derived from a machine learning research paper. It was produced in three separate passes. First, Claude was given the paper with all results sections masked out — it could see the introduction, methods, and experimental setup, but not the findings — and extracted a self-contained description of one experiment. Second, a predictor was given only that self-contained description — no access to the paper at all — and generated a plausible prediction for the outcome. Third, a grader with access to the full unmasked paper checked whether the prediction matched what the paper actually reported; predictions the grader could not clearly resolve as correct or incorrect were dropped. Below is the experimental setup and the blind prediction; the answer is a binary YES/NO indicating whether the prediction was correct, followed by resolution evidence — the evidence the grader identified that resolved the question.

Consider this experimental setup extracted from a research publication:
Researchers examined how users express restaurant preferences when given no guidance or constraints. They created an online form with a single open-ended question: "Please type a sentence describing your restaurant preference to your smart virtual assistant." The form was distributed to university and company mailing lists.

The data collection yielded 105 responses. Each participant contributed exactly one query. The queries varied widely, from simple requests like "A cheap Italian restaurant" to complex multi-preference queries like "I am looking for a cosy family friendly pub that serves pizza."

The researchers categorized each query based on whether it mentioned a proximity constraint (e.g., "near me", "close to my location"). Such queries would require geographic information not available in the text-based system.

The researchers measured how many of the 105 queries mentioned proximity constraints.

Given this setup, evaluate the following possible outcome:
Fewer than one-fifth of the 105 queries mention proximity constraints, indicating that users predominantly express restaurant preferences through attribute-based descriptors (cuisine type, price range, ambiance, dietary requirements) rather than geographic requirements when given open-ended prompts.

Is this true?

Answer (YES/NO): YES